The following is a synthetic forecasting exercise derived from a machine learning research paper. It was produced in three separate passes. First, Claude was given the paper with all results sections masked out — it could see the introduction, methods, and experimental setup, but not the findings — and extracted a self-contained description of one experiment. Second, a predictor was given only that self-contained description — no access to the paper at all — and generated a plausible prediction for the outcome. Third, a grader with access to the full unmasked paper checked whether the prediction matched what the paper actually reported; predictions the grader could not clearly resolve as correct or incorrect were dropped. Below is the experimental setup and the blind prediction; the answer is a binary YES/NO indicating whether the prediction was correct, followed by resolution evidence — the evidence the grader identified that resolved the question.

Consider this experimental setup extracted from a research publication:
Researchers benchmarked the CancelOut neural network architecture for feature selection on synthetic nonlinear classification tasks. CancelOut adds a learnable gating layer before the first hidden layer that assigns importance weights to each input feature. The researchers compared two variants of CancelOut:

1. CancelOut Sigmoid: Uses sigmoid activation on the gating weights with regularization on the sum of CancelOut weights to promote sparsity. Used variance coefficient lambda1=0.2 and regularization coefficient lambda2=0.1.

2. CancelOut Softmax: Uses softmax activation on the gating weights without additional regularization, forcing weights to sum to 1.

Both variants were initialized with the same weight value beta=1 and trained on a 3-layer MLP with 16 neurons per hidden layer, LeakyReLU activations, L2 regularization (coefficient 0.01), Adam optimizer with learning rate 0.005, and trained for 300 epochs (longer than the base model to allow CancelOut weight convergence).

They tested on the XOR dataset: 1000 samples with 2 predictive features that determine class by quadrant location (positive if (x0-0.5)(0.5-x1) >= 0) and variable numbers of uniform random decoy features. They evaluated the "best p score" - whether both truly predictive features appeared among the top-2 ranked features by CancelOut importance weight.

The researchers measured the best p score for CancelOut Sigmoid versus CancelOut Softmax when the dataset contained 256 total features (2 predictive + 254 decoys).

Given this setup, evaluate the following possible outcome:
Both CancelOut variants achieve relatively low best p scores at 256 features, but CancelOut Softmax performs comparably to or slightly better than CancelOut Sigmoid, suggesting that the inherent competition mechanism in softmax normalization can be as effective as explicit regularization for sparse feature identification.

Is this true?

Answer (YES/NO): NO